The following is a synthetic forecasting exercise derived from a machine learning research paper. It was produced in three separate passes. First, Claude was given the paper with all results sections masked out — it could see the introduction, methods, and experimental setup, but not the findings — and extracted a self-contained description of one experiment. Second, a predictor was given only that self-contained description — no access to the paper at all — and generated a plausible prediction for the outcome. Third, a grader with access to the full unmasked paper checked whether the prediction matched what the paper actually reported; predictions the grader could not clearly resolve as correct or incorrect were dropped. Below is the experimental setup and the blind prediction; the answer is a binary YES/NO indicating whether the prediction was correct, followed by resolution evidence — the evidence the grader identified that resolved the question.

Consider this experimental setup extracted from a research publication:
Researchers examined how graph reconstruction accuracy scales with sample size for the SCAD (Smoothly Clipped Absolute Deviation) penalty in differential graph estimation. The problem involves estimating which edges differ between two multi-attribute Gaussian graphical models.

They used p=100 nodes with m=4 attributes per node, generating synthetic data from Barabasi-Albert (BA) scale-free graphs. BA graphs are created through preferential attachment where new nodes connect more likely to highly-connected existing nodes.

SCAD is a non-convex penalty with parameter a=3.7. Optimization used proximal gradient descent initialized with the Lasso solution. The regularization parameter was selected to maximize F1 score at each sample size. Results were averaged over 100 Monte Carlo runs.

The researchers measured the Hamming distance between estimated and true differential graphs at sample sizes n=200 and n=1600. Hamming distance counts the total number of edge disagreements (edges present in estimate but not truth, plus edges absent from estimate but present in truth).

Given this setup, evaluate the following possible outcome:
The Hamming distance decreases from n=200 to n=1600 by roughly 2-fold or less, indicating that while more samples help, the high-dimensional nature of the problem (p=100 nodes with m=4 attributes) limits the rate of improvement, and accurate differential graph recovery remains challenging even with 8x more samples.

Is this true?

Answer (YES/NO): NO